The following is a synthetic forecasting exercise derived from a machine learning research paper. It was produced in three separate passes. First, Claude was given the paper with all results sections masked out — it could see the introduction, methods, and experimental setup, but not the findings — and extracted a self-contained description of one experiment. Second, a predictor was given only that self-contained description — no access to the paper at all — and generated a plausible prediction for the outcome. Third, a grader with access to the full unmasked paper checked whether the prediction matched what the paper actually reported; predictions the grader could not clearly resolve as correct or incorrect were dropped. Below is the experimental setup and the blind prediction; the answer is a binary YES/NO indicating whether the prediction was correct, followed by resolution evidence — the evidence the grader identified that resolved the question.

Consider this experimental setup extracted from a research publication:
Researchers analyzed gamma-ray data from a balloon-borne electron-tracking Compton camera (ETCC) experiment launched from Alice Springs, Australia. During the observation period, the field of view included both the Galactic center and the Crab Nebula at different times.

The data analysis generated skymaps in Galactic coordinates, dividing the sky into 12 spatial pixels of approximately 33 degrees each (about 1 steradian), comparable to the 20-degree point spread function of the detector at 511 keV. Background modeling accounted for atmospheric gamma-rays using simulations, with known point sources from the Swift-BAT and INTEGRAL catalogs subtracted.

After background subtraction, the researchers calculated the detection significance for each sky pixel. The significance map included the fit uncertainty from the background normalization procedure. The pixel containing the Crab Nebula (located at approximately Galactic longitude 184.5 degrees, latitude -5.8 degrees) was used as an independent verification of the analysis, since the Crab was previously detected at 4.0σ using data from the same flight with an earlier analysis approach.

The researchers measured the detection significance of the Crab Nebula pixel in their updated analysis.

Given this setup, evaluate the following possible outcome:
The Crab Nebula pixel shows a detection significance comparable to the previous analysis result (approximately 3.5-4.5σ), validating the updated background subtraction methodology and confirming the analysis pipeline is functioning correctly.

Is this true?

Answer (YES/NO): YES